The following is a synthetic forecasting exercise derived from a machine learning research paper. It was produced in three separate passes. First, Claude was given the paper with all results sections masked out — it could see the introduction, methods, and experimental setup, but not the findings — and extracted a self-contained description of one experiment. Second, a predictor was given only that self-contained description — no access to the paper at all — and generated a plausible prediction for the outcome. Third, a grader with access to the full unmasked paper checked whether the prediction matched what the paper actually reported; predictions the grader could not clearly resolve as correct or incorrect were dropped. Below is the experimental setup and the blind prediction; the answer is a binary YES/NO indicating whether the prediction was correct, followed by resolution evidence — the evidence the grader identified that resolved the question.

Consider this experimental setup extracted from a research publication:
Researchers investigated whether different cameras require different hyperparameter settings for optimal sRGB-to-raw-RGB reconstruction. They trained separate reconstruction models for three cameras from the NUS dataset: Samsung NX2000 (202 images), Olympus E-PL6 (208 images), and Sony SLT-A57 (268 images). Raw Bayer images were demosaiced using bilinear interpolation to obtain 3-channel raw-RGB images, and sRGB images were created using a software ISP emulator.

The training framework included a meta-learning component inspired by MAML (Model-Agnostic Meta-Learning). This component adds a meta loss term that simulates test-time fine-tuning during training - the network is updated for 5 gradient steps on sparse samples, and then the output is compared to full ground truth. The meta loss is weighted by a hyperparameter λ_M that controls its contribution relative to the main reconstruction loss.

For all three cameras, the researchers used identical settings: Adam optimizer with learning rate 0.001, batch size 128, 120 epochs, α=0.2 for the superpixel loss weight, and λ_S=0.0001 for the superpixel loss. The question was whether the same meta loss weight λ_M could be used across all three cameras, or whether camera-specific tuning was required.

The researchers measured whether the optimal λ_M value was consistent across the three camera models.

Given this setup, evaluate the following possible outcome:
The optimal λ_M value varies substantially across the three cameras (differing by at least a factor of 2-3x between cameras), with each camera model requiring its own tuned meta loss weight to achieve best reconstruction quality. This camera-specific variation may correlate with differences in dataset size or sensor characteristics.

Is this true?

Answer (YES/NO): NO